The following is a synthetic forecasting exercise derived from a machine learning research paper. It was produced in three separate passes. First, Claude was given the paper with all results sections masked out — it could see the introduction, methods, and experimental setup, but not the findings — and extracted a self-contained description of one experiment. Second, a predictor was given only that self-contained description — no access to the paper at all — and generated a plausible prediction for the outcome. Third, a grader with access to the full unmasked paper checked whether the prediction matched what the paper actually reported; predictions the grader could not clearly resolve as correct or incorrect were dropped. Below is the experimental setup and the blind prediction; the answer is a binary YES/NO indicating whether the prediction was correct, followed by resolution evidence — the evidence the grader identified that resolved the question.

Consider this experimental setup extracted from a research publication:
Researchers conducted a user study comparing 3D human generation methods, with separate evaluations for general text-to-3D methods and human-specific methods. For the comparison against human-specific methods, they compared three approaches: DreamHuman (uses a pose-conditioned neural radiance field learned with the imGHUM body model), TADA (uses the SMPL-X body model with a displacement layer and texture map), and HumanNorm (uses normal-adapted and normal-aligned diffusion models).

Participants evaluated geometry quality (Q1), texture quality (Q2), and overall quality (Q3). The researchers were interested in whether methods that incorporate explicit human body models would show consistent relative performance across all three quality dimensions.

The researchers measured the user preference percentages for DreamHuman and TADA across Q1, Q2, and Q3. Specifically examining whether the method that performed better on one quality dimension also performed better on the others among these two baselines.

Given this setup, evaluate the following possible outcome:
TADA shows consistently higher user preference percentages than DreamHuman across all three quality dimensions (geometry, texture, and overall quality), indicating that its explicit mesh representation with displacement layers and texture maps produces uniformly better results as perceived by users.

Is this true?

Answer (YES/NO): NO